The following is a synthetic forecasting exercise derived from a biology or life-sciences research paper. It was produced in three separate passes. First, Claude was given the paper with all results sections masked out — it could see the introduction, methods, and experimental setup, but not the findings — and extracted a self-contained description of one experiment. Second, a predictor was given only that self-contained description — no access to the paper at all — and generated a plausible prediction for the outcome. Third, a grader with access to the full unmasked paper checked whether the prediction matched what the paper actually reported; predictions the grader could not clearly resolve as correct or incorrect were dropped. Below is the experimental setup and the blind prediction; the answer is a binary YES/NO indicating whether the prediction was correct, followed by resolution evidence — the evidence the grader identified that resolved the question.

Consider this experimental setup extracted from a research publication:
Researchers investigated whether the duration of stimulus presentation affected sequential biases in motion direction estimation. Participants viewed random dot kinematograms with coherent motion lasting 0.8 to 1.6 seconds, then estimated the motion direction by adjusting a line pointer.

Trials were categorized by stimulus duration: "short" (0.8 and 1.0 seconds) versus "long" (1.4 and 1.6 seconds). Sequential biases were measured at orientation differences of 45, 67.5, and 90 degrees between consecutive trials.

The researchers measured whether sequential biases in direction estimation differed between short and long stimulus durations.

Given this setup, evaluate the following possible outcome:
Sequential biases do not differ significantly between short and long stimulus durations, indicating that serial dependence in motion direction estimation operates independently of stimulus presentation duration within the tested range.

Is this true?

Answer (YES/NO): YES